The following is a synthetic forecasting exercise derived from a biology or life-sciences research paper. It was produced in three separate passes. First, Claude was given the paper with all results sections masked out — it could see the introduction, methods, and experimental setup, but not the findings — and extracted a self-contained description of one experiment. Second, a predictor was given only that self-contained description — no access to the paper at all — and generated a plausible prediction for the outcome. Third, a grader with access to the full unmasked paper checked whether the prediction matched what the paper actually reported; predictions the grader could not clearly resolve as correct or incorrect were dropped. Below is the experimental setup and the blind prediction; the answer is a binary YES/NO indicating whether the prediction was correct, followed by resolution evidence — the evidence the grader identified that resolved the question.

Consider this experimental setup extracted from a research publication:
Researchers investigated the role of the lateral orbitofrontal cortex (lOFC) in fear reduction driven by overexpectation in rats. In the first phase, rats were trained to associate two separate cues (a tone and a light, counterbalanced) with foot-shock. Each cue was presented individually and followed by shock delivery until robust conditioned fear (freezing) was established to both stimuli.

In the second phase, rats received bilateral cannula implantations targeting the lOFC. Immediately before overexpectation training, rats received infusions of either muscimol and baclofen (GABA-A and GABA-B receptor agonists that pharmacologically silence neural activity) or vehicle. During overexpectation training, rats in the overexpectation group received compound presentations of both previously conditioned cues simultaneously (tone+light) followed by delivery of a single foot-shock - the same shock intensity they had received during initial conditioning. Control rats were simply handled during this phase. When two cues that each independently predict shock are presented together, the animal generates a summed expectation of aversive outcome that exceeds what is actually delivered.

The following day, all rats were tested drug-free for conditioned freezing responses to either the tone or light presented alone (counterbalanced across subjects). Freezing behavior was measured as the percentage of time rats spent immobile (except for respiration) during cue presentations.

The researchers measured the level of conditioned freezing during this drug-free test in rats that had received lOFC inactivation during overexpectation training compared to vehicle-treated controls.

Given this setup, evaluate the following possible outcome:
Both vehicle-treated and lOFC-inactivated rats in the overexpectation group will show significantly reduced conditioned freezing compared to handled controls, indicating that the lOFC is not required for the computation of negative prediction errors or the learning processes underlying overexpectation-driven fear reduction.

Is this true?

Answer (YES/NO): NO